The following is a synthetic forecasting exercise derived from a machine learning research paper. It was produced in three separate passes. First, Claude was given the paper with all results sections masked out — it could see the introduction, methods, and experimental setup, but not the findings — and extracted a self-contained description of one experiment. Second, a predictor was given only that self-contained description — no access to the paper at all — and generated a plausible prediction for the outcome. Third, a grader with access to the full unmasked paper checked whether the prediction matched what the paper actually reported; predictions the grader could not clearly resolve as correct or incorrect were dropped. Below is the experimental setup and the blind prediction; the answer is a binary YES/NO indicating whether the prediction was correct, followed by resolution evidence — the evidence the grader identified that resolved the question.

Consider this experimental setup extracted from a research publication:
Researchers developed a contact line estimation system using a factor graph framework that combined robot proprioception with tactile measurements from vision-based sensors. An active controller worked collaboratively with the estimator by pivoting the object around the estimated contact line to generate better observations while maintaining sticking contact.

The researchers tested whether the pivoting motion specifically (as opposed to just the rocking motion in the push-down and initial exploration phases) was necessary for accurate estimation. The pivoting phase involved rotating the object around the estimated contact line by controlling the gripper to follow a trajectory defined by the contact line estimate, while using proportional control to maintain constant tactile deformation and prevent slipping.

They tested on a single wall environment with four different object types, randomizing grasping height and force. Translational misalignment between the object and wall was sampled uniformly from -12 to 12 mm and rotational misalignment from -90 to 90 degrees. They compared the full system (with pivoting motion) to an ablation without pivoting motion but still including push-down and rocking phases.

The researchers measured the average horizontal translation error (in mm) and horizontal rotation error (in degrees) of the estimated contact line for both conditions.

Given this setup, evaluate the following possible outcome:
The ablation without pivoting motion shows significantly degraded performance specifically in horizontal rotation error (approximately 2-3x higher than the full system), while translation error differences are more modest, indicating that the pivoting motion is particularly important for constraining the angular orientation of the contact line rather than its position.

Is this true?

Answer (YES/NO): NO